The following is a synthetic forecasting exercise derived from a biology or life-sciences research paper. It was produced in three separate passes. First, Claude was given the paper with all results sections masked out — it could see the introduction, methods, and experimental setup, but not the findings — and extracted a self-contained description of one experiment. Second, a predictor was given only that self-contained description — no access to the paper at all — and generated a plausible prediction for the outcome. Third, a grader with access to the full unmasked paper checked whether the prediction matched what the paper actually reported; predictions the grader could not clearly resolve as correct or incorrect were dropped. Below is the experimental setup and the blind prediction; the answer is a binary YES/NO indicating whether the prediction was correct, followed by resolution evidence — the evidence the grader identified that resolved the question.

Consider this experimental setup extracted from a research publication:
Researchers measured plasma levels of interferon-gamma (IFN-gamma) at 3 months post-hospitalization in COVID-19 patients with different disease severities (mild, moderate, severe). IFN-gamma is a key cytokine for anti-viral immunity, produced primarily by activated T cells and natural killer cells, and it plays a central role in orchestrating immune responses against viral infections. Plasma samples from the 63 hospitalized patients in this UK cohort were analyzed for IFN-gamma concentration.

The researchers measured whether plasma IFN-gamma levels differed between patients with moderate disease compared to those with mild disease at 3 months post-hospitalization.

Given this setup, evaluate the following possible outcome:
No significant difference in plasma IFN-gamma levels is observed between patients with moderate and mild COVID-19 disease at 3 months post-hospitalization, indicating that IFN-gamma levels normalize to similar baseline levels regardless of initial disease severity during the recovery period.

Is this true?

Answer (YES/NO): NO